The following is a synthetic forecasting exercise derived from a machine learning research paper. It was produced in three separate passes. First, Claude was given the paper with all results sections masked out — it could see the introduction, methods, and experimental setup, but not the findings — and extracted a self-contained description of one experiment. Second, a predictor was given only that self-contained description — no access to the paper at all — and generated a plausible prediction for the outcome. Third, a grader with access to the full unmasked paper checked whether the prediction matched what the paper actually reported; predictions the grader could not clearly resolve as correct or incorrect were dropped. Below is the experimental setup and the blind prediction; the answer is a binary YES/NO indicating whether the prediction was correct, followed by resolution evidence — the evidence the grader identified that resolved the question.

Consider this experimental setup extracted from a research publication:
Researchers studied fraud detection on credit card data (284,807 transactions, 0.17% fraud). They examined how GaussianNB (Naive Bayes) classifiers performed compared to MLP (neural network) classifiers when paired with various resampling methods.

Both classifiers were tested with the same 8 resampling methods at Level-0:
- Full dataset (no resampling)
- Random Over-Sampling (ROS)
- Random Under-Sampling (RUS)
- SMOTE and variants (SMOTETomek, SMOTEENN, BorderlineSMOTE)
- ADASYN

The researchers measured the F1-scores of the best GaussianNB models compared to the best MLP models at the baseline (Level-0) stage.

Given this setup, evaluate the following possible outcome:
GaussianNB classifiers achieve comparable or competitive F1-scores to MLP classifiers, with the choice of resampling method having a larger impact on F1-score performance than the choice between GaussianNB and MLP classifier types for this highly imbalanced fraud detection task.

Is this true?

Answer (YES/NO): NO